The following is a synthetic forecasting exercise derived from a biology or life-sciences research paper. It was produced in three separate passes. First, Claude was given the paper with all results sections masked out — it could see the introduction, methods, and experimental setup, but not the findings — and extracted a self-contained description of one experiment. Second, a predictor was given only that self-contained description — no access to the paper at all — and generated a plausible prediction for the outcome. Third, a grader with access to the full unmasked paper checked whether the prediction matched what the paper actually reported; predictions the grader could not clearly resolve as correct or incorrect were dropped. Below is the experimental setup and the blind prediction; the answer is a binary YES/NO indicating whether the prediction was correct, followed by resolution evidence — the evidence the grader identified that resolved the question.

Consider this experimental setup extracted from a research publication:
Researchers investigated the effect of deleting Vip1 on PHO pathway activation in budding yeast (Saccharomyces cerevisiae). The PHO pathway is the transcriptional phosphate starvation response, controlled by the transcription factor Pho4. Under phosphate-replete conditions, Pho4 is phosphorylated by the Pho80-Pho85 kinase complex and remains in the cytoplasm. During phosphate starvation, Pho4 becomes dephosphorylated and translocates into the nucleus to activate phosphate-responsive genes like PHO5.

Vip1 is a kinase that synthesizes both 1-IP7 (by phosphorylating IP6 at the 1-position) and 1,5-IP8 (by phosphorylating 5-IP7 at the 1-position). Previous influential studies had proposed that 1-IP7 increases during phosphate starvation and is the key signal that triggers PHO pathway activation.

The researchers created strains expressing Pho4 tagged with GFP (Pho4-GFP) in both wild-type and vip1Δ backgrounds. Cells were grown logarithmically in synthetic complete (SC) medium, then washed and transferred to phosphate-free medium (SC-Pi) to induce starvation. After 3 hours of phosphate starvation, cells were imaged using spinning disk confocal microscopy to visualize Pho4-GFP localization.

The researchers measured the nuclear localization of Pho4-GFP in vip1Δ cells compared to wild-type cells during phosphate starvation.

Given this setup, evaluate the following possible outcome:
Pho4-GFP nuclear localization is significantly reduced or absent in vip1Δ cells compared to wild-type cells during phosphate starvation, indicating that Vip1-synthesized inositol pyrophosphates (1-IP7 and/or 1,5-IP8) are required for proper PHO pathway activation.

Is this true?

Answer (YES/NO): NO